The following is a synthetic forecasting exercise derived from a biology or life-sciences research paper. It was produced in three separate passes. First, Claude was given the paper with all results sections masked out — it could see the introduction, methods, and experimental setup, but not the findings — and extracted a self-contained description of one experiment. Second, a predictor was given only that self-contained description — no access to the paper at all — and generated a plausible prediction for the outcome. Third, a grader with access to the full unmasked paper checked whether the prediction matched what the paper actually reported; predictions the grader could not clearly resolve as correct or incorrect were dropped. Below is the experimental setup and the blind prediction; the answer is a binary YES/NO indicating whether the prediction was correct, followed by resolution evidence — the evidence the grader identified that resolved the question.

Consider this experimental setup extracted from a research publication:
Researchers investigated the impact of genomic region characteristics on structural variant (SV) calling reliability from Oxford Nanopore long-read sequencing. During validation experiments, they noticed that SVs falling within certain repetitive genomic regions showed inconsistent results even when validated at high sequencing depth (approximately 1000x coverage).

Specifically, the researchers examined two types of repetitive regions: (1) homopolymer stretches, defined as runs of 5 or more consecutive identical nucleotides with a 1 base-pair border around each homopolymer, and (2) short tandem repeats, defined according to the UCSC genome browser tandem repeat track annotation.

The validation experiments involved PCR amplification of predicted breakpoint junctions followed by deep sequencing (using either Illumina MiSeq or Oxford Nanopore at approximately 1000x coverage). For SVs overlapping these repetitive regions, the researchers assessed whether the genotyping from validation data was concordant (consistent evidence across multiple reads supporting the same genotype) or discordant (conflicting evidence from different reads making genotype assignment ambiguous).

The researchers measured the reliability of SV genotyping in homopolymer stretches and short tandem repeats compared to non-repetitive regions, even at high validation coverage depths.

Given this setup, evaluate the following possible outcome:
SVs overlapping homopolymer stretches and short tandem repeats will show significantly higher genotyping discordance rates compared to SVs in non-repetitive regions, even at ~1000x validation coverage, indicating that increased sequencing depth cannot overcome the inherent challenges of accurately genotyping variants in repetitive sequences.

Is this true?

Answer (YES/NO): YES